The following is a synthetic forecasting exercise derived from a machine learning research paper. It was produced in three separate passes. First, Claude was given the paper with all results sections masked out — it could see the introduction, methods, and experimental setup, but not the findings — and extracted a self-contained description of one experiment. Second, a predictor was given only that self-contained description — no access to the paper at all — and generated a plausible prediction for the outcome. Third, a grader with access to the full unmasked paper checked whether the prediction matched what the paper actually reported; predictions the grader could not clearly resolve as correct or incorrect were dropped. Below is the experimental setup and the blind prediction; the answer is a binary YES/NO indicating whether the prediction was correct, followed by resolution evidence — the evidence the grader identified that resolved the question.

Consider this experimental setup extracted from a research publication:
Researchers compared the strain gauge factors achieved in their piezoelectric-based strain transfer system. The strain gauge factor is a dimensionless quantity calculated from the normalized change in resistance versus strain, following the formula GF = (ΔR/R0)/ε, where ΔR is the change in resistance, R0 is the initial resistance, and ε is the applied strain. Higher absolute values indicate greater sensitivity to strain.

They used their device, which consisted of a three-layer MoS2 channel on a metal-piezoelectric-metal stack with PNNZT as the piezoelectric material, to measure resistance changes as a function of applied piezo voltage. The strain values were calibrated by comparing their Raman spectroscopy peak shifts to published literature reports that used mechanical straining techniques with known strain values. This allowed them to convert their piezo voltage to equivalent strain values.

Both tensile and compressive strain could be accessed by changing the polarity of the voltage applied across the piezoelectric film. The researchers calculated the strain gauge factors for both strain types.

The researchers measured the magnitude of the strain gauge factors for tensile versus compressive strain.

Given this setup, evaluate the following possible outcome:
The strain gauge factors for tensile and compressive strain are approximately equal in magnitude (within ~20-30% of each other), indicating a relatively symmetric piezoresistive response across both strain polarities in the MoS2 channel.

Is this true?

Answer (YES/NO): NO